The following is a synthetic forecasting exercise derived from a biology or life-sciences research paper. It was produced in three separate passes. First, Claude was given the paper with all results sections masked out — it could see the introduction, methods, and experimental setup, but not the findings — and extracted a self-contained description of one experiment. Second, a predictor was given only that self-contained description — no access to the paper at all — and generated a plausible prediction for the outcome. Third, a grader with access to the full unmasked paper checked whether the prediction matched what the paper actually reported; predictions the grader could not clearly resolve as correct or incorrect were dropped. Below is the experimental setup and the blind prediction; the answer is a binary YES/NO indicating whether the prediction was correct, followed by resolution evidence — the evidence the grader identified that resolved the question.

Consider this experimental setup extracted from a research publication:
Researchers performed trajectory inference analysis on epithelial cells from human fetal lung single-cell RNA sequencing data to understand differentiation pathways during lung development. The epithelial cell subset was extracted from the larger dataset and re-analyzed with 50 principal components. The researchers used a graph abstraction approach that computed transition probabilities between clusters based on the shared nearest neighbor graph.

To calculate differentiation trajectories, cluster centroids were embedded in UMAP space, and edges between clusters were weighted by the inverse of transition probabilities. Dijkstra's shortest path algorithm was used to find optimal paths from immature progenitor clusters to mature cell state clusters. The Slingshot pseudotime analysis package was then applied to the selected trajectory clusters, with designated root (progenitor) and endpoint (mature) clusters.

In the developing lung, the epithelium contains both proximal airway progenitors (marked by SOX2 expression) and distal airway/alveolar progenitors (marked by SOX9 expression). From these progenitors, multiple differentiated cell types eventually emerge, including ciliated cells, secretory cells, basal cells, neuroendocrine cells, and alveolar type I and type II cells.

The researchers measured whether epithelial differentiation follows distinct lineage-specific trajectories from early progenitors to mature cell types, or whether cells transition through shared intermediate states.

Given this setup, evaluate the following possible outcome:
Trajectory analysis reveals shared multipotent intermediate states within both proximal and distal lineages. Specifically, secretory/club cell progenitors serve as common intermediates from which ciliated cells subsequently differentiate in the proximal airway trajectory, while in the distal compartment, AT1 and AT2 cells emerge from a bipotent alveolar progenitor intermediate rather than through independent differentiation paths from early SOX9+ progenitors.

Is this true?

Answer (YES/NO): NO